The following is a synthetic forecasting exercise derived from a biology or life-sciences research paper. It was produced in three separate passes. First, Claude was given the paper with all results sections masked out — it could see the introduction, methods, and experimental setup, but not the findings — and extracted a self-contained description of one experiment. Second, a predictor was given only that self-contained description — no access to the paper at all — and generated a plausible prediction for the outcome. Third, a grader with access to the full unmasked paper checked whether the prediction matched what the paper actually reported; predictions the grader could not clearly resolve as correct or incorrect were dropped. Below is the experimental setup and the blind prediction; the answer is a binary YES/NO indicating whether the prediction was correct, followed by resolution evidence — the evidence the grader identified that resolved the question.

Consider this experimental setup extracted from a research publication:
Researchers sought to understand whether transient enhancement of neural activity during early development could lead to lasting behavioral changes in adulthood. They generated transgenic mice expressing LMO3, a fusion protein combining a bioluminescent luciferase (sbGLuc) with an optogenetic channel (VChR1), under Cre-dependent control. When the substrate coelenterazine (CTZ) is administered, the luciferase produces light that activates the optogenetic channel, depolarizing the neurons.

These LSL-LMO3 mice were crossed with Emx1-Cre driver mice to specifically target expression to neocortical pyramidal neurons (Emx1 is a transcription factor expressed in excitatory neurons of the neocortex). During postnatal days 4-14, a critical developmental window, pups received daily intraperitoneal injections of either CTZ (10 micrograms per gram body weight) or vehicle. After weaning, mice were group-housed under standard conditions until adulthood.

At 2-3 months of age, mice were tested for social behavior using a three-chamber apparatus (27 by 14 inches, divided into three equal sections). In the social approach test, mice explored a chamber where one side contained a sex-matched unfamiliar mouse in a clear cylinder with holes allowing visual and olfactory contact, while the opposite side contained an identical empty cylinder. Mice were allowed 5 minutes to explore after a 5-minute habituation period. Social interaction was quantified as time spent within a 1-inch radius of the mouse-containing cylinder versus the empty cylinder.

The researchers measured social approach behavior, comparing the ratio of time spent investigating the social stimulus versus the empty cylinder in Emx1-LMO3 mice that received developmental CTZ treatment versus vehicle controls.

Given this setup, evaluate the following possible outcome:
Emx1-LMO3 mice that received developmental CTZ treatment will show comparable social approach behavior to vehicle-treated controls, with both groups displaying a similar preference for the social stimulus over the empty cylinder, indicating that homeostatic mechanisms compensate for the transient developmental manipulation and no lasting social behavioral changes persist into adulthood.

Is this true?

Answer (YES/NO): NO